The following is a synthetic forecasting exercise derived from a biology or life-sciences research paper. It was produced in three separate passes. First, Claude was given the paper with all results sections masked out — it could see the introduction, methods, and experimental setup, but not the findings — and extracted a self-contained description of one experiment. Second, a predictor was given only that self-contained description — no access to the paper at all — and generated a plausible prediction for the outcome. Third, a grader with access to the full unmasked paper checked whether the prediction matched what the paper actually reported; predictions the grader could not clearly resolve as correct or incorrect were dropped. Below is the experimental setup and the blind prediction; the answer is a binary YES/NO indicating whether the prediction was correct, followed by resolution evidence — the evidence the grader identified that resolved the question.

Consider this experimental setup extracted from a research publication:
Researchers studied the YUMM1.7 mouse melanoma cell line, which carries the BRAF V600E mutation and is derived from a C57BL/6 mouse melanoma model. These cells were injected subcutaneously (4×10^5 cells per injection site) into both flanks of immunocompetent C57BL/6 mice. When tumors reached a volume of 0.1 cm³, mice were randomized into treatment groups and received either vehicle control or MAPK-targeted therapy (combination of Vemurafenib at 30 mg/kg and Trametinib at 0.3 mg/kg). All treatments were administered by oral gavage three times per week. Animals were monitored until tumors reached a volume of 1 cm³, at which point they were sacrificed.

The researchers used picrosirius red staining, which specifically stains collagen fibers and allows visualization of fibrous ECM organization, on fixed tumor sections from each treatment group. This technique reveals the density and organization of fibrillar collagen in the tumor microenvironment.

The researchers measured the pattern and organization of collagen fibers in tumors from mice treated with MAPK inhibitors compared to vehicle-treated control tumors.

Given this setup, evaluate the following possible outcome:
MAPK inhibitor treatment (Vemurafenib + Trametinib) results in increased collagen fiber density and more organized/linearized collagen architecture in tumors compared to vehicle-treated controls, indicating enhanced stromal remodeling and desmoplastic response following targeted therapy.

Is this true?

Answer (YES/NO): YES